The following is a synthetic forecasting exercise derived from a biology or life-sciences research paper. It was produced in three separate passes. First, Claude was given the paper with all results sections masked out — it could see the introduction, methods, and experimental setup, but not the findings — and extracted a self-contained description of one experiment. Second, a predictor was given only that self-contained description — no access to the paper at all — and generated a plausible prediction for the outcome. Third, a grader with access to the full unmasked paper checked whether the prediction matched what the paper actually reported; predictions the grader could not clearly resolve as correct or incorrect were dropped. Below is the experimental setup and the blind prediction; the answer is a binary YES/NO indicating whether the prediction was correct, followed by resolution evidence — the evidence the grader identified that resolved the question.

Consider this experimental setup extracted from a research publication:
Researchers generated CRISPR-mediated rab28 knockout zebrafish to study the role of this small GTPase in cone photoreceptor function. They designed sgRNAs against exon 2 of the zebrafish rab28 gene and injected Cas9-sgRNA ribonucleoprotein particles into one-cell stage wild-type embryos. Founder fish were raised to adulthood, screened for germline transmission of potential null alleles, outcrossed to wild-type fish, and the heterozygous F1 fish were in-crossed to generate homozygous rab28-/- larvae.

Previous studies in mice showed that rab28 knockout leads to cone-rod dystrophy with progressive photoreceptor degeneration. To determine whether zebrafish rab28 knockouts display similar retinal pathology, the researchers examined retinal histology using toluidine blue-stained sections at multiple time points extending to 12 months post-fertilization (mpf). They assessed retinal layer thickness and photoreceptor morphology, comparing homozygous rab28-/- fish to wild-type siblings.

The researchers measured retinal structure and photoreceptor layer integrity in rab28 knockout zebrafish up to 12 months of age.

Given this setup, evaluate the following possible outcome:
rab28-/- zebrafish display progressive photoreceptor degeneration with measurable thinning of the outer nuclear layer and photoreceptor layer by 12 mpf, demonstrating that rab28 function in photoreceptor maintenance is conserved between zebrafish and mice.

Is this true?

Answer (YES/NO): NO